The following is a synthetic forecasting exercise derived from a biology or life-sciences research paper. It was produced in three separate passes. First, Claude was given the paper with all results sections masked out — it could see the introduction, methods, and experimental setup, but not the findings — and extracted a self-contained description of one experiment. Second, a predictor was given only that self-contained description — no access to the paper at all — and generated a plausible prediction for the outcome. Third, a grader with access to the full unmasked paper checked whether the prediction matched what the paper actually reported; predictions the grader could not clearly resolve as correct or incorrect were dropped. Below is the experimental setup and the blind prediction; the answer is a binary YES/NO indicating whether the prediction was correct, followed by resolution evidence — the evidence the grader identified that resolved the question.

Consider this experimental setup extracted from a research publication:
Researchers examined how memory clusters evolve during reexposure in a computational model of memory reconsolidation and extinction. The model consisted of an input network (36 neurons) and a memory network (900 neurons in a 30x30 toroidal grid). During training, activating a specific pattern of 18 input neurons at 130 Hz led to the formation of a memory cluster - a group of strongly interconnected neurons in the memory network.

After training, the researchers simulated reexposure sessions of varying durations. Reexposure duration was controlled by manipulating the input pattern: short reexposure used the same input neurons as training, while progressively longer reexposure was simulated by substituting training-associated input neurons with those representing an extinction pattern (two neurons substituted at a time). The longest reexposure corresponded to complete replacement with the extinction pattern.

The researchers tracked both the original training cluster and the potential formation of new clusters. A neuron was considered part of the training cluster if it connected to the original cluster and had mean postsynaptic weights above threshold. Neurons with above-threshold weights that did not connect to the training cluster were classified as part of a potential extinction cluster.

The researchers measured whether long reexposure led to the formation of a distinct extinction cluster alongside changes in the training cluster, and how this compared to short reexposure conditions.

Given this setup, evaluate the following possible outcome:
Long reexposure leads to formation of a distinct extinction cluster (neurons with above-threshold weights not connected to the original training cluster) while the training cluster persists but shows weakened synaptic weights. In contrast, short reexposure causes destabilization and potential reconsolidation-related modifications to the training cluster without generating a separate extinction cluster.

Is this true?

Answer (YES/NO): NO